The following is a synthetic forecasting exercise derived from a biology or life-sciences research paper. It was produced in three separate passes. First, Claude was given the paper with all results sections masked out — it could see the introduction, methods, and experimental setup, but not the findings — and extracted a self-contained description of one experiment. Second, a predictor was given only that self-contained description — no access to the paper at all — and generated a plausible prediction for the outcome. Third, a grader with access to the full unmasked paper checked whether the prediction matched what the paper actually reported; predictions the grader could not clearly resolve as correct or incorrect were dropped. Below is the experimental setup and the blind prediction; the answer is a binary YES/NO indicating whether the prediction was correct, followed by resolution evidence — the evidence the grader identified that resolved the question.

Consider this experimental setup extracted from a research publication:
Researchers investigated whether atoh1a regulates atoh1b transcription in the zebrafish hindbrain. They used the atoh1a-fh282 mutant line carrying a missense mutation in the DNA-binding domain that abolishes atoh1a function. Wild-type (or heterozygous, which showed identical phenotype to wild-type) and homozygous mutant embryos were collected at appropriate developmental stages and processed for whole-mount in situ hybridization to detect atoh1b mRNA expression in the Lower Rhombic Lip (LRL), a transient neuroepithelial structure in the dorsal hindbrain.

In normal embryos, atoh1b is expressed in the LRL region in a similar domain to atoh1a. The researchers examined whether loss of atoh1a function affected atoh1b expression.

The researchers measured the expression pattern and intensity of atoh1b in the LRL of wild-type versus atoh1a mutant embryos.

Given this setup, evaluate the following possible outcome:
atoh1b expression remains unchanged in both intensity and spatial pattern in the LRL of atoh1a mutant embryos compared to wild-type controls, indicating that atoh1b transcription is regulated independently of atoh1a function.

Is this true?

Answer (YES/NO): NO